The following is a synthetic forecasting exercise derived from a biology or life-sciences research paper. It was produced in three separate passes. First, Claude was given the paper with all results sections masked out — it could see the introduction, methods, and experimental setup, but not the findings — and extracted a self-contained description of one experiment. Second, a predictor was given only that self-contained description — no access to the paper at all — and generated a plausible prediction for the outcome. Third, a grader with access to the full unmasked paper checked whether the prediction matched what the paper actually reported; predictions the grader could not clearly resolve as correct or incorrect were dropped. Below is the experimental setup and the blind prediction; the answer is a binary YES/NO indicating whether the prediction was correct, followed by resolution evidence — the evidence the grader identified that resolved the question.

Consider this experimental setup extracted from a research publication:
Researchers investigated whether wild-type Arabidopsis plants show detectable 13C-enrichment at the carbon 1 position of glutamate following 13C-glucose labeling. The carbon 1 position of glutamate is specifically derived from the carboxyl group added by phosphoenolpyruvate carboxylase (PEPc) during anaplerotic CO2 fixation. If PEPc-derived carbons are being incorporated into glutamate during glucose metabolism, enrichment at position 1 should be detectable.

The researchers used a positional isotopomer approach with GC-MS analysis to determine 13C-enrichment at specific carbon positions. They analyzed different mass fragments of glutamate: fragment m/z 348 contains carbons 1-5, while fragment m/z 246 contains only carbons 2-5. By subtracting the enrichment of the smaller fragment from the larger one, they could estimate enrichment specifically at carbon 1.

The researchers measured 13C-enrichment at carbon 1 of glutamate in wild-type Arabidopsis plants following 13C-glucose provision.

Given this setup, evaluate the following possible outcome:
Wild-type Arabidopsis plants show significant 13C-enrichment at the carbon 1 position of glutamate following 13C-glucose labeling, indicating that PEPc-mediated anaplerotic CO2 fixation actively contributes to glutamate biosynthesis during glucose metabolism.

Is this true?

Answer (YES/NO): NO